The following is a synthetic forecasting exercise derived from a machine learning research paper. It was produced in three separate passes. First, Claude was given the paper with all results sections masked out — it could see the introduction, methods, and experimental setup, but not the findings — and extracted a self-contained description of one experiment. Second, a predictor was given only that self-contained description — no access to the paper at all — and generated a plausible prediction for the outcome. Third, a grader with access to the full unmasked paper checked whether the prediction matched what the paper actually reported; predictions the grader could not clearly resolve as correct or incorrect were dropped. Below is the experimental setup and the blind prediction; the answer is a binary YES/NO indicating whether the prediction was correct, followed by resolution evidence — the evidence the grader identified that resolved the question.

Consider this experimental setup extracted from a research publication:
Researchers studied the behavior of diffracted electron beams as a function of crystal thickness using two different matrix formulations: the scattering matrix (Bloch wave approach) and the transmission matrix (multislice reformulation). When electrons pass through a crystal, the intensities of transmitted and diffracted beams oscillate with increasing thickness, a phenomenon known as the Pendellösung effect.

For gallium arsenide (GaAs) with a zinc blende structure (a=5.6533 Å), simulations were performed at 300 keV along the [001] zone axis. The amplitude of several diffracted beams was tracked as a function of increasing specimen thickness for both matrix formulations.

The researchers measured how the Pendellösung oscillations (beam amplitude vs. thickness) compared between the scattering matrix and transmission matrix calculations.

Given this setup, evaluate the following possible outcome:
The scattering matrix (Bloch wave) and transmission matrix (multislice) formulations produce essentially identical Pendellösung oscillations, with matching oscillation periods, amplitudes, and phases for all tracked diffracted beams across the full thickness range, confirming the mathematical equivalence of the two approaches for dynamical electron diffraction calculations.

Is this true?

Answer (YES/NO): NO